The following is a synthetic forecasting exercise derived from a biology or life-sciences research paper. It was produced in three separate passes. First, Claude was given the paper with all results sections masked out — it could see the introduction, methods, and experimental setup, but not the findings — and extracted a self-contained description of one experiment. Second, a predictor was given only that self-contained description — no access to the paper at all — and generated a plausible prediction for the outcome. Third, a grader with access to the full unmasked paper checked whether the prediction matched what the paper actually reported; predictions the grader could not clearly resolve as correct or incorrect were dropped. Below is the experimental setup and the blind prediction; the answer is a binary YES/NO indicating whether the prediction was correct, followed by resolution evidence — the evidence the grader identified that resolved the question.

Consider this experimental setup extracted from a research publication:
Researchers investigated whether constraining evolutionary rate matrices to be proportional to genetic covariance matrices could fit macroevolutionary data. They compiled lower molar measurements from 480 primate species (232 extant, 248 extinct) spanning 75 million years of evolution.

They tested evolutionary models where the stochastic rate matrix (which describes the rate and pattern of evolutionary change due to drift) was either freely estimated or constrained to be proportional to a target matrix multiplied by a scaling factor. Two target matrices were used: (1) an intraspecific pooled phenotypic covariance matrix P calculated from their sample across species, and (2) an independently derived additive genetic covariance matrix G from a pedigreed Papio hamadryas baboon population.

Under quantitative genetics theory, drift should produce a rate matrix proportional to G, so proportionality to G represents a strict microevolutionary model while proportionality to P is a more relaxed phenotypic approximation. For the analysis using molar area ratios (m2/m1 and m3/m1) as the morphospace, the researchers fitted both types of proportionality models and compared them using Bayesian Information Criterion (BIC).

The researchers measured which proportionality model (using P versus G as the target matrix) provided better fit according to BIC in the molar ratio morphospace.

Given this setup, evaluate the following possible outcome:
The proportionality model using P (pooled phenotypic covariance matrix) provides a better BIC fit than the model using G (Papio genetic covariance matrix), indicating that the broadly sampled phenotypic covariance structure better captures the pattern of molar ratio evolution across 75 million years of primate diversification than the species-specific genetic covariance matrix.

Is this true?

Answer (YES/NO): NO